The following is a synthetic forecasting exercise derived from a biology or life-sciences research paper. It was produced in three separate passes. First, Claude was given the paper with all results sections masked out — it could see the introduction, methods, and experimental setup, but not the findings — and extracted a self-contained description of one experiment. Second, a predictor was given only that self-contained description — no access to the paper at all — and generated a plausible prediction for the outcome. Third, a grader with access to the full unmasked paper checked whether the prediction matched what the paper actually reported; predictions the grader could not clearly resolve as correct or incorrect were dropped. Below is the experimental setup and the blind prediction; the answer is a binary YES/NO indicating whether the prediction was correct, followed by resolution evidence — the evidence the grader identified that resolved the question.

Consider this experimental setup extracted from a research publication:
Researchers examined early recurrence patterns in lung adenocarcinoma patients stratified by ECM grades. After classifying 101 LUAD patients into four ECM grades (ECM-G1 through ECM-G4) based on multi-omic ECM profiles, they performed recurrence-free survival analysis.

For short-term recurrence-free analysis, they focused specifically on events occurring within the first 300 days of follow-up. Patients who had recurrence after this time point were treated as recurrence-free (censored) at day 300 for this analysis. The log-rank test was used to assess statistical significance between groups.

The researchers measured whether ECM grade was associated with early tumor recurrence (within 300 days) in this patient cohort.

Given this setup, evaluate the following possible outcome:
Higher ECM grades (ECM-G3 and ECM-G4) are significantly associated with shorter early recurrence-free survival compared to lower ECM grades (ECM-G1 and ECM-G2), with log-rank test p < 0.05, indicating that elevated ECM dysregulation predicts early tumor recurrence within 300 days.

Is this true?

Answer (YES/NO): NO